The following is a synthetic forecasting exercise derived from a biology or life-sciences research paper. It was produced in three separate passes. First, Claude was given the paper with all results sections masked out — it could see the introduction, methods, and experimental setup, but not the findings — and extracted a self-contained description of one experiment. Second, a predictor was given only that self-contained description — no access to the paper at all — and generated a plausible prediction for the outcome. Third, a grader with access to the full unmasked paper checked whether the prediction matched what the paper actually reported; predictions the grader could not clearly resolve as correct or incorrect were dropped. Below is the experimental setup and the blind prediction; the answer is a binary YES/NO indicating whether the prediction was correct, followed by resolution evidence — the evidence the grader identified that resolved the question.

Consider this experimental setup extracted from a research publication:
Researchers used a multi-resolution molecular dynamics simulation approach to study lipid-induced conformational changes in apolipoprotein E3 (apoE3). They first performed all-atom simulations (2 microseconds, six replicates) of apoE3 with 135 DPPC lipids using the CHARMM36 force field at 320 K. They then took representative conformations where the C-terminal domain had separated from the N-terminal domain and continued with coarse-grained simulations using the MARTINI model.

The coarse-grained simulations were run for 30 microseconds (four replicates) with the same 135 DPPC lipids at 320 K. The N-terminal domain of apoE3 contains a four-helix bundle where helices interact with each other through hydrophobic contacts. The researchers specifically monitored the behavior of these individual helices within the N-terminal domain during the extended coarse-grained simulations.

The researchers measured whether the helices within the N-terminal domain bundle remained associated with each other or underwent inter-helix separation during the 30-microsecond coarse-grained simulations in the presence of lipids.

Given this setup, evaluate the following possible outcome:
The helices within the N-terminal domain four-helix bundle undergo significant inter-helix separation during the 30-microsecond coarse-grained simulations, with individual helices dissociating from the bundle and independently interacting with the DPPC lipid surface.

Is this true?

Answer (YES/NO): NO